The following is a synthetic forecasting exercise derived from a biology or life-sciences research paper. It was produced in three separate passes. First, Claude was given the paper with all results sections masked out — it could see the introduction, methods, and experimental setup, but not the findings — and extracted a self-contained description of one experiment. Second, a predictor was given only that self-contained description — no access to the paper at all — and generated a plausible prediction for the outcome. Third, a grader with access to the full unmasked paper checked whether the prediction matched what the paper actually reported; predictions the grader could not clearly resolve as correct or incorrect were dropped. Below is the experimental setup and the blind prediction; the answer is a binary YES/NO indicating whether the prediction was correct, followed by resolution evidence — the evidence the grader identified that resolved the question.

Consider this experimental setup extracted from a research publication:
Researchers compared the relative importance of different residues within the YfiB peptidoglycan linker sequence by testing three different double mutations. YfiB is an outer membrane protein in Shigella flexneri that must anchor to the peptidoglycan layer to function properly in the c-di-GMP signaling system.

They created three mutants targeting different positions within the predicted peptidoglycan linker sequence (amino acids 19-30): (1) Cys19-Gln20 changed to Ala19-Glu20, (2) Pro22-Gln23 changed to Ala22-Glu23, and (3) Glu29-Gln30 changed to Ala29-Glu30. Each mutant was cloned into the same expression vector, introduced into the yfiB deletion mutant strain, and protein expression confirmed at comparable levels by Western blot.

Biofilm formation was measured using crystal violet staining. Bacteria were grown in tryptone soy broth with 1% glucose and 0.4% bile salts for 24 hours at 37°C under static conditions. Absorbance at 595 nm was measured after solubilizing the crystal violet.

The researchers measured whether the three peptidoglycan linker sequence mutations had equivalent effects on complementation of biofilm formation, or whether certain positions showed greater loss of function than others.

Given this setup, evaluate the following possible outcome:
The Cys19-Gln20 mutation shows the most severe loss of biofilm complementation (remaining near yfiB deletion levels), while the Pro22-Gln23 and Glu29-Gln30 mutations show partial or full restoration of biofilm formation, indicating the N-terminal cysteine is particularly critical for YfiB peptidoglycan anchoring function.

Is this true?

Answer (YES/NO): YES